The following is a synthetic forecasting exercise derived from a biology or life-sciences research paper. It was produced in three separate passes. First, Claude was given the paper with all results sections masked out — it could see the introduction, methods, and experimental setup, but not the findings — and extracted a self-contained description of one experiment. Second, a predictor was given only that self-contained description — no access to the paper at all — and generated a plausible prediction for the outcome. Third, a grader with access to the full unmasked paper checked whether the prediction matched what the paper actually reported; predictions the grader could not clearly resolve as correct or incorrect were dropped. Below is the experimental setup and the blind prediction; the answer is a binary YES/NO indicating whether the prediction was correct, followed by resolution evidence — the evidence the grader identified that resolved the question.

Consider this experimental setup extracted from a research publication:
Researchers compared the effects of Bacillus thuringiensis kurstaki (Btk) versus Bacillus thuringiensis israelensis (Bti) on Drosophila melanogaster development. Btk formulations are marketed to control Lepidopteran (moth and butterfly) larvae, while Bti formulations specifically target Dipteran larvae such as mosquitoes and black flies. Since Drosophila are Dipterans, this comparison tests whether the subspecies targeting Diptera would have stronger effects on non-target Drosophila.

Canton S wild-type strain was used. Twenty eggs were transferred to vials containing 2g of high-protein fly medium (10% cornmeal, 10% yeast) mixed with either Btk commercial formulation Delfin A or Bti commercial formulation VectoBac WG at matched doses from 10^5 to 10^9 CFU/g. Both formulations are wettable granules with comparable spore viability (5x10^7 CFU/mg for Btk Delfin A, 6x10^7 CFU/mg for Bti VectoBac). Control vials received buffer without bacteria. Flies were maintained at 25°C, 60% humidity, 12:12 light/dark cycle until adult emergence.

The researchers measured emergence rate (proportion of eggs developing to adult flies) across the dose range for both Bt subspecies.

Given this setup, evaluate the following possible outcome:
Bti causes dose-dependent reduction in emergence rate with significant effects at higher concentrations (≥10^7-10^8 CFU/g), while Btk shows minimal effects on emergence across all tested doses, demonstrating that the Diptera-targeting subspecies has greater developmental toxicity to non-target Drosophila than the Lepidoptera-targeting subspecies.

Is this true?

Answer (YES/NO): NO